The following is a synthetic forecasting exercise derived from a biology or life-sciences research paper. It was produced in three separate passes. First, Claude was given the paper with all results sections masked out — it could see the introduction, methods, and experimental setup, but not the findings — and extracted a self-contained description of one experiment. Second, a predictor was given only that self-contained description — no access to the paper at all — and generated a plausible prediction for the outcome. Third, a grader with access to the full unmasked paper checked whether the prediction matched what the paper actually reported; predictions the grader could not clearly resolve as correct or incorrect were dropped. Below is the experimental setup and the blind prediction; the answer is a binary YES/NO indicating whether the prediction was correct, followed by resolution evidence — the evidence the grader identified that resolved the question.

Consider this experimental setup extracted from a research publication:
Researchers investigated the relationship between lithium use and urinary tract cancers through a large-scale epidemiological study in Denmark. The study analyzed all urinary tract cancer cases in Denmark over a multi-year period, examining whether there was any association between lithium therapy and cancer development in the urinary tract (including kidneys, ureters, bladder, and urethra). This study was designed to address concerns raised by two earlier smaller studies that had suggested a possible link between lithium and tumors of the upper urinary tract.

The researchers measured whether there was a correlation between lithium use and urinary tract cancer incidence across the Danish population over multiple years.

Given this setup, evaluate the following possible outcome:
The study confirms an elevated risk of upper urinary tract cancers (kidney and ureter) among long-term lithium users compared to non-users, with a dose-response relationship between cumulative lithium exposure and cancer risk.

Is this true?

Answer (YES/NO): NO